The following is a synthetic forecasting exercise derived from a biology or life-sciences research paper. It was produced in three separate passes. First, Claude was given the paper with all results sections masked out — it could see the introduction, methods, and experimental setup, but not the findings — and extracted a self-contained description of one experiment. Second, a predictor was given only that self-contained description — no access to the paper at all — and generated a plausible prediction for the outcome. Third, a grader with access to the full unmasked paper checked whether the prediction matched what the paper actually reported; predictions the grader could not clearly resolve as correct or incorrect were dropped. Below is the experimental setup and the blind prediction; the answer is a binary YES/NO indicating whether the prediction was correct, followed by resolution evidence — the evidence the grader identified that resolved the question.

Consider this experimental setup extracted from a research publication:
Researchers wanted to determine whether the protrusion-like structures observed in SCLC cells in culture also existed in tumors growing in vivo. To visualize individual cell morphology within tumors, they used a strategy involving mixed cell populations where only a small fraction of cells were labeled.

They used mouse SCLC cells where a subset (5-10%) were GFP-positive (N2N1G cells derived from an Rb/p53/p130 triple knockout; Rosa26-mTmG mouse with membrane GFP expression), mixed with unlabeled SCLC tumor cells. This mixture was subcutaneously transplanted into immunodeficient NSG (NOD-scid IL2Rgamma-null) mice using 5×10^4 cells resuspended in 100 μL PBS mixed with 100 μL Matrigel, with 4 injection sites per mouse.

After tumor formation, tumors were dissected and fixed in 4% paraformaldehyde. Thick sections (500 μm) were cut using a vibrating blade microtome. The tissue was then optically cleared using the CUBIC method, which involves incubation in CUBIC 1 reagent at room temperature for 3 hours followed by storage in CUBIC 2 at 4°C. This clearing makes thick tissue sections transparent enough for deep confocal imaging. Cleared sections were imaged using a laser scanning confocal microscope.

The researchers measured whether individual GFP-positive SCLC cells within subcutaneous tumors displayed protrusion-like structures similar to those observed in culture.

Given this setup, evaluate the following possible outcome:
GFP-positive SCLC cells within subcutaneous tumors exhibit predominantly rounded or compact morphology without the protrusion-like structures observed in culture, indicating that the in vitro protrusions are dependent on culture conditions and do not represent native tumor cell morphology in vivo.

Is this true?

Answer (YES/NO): NO